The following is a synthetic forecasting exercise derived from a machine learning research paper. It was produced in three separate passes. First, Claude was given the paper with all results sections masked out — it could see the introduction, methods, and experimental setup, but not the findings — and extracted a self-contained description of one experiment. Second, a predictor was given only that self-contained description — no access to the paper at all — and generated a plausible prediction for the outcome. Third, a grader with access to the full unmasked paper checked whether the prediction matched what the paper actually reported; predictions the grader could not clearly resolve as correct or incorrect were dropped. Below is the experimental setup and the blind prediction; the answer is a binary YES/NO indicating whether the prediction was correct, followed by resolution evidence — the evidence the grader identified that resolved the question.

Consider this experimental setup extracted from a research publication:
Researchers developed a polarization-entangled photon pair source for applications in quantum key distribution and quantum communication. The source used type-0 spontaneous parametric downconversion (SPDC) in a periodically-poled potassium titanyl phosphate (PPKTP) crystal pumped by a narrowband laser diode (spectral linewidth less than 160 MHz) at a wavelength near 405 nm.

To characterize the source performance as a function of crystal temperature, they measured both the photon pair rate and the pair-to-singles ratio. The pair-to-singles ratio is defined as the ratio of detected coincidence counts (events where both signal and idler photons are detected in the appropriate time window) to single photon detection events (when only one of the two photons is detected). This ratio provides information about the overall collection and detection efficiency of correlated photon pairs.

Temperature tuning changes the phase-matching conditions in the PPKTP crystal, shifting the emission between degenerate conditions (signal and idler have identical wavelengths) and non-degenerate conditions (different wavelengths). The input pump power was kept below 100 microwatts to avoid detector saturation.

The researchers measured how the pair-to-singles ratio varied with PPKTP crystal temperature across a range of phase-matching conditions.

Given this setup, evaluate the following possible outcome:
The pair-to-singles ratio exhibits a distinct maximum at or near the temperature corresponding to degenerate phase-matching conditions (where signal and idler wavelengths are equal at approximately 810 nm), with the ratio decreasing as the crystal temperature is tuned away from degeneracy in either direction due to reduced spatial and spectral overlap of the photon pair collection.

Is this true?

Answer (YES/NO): NO